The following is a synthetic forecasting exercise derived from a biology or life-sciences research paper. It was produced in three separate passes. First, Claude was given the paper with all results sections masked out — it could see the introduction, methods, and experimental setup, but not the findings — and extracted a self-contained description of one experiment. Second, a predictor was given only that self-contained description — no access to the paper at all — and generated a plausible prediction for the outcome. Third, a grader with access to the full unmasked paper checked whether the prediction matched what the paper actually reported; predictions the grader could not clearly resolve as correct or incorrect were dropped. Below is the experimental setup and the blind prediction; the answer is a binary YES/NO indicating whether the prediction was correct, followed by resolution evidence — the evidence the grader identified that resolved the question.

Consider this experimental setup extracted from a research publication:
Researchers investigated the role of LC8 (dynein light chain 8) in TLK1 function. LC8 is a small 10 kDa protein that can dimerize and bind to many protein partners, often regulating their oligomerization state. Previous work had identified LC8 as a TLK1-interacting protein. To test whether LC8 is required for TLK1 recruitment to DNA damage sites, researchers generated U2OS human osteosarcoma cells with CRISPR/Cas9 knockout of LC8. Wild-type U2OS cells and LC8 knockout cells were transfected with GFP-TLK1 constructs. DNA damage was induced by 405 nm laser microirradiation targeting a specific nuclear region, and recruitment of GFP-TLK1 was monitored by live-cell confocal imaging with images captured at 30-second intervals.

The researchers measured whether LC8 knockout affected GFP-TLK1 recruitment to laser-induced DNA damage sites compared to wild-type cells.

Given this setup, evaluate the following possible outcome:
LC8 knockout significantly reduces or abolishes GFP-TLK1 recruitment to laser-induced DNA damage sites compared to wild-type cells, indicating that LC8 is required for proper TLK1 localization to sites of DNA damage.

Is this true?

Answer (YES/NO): NO